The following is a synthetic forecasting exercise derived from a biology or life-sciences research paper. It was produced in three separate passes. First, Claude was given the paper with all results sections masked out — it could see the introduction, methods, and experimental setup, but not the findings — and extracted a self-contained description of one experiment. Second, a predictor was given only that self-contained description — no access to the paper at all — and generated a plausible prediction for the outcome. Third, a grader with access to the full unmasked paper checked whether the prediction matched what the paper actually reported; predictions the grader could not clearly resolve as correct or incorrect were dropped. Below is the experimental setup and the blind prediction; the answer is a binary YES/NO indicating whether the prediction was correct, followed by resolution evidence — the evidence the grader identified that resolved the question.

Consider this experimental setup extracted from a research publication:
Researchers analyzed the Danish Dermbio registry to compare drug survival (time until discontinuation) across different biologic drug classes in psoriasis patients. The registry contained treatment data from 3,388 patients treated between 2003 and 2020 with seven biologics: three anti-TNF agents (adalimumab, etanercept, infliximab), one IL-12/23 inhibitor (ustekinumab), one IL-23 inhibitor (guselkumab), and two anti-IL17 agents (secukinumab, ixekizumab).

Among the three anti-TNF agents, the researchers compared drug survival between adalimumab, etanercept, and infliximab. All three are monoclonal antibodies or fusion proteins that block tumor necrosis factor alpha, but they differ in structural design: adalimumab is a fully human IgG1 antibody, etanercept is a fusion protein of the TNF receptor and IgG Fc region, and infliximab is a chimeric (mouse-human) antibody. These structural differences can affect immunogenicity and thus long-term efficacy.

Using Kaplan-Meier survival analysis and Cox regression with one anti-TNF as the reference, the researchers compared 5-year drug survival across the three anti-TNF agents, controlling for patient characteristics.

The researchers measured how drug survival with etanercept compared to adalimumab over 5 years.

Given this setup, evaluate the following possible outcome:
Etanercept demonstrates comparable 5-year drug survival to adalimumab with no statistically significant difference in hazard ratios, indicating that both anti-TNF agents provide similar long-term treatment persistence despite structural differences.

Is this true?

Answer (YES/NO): NO